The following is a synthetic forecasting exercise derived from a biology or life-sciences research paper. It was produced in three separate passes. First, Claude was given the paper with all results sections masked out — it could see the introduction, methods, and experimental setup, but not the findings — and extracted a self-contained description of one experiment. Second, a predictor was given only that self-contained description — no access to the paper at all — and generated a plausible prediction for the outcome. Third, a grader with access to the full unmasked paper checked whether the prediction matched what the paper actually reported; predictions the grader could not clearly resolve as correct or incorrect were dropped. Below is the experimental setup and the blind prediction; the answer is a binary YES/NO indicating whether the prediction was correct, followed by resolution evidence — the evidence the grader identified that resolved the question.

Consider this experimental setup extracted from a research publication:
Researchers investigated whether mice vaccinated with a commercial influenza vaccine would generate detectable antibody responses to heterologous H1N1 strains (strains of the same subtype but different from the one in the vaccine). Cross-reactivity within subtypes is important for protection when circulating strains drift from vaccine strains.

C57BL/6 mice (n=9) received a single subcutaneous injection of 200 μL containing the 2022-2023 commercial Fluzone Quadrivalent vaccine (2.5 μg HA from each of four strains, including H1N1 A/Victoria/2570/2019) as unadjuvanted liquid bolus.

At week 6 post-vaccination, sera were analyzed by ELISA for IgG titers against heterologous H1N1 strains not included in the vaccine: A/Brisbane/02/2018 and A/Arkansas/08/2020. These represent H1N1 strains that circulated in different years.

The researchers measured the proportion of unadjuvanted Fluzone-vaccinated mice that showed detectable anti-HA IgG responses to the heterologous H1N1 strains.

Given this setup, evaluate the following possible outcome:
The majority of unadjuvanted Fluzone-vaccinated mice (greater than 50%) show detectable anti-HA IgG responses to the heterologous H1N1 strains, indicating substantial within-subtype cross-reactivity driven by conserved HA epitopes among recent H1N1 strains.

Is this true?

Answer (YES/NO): NO